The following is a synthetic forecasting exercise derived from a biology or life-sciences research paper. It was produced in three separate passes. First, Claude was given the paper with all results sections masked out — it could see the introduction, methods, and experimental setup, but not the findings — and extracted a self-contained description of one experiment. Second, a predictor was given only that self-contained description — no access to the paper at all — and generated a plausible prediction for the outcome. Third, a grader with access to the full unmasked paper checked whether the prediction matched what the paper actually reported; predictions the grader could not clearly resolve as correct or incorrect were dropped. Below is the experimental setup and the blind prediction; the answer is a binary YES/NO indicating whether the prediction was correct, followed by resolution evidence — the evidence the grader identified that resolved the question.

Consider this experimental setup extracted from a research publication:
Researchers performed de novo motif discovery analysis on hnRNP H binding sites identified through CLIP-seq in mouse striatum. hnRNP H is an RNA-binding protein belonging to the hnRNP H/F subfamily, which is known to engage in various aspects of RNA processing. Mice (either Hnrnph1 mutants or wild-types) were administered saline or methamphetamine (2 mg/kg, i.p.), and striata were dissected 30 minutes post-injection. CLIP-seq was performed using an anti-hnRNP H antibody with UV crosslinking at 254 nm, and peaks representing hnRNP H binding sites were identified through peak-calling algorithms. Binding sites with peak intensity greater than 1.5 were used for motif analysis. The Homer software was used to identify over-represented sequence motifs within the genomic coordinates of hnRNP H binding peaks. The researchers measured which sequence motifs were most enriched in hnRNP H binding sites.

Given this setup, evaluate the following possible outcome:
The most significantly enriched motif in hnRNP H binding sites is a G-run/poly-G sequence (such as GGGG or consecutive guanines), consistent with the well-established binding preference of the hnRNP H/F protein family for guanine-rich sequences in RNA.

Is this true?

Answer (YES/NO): YES